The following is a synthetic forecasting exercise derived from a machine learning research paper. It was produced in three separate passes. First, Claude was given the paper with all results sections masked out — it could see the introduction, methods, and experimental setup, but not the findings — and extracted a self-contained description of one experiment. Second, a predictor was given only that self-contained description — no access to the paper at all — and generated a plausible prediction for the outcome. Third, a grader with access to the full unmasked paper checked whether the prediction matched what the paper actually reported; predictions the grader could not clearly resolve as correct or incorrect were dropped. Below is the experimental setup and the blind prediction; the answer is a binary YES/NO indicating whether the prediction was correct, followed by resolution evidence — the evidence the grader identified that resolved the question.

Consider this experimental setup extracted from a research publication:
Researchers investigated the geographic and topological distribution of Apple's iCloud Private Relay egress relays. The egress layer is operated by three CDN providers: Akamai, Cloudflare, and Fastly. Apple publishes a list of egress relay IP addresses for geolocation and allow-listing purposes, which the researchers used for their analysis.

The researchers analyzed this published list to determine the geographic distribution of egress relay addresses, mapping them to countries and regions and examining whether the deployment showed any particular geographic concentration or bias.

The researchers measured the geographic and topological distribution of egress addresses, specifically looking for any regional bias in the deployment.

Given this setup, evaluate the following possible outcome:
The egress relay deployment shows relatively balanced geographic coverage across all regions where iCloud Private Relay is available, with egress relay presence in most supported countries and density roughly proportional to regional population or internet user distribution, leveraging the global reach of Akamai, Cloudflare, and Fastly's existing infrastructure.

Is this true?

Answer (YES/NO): NO